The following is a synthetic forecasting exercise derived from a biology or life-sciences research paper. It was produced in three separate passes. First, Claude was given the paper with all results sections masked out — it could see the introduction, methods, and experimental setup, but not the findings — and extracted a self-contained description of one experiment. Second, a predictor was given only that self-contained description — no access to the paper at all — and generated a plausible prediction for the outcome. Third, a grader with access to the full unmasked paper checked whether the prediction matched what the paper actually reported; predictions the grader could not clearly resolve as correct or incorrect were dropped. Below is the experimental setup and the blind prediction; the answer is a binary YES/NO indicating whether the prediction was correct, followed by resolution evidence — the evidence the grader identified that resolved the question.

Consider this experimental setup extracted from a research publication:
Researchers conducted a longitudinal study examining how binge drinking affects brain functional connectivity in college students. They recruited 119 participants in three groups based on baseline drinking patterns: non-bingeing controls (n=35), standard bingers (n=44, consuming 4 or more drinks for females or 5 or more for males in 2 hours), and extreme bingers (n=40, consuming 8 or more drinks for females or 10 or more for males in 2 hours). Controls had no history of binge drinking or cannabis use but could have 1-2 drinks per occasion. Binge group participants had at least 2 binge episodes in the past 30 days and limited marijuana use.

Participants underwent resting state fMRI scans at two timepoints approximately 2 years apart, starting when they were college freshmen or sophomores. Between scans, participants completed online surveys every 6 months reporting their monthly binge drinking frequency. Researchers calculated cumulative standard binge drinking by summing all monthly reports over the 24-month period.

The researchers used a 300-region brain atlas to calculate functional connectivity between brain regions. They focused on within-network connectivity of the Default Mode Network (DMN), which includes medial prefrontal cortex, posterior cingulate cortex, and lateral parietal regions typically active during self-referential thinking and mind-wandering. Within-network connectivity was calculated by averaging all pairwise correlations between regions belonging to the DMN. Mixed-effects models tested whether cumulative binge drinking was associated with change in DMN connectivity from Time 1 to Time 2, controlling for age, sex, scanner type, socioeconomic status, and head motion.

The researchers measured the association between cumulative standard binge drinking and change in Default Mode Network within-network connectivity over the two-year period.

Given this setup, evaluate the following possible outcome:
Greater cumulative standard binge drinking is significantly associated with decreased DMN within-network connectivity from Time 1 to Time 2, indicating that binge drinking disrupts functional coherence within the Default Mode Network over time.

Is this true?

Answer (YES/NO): NO